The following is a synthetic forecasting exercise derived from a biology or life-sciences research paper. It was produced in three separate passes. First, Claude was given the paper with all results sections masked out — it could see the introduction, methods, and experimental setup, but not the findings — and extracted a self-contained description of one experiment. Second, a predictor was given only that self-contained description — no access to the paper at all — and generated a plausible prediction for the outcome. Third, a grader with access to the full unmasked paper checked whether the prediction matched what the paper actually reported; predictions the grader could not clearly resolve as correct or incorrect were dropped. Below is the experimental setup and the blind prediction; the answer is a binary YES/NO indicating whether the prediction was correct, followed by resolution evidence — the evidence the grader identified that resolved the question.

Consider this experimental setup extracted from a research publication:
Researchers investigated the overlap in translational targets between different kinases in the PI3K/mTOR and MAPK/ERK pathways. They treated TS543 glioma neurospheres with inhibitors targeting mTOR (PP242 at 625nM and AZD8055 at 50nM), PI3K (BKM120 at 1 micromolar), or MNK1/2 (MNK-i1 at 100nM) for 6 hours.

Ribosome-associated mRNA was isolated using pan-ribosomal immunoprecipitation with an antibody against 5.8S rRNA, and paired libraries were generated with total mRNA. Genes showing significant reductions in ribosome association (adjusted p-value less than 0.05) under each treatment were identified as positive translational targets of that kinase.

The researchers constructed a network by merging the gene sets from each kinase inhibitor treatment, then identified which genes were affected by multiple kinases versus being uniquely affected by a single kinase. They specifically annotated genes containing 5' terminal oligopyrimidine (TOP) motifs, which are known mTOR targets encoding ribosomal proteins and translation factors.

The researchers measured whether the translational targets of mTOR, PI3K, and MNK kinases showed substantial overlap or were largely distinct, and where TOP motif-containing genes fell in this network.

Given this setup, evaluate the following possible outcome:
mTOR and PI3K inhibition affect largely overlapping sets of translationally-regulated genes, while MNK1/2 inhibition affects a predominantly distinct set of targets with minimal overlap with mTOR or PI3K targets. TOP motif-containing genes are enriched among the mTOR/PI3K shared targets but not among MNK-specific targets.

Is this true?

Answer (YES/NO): NO